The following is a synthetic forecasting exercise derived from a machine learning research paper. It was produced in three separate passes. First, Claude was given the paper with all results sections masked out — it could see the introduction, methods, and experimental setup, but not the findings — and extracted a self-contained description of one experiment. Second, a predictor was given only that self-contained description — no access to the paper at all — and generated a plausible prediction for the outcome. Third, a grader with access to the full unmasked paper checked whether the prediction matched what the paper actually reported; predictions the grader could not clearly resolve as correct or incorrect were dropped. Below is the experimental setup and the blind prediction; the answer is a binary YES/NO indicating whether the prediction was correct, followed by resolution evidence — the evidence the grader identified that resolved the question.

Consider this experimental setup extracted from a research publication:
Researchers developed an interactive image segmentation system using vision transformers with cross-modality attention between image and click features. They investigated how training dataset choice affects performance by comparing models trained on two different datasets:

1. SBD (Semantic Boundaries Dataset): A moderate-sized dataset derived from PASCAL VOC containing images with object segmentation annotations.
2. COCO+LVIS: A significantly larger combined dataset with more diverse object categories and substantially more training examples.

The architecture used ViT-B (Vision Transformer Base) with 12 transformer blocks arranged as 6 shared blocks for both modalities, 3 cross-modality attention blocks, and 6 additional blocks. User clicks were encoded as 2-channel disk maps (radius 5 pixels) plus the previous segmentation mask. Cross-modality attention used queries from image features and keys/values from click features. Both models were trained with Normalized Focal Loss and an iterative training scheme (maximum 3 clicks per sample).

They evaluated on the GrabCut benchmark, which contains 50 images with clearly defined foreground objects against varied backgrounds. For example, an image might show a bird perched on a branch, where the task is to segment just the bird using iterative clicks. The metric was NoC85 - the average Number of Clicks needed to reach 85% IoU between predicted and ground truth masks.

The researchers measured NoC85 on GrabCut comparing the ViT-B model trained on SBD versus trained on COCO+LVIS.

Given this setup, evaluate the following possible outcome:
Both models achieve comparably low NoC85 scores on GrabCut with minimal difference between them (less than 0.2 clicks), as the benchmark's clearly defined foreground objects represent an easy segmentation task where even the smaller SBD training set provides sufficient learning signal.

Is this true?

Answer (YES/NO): YES